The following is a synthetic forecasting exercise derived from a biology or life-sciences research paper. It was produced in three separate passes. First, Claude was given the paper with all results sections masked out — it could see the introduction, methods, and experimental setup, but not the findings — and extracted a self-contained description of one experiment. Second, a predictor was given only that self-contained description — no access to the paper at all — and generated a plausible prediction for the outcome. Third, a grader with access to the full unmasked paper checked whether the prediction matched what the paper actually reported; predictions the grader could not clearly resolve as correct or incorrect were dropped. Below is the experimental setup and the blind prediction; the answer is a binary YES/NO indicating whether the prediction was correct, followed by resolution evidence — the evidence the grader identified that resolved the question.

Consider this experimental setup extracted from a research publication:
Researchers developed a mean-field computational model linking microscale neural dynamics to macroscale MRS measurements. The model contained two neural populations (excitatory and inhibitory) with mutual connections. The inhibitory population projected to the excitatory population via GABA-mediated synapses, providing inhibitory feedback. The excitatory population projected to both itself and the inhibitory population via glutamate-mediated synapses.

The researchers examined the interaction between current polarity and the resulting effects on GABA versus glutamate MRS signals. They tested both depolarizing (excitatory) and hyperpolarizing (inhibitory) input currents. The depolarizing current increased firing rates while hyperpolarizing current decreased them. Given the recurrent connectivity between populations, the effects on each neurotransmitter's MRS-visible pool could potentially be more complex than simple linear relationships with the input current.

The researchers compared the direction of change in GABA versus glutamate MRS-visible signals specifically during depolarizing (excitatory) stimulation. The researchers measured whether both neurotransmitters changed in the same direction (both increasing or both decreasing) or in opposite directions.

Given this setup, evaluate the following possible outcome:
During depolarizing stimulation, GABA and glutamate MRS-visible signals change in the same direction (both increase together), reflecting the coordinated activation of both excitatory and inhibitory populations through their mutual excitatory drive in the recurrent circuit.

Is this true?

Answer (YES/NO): NO